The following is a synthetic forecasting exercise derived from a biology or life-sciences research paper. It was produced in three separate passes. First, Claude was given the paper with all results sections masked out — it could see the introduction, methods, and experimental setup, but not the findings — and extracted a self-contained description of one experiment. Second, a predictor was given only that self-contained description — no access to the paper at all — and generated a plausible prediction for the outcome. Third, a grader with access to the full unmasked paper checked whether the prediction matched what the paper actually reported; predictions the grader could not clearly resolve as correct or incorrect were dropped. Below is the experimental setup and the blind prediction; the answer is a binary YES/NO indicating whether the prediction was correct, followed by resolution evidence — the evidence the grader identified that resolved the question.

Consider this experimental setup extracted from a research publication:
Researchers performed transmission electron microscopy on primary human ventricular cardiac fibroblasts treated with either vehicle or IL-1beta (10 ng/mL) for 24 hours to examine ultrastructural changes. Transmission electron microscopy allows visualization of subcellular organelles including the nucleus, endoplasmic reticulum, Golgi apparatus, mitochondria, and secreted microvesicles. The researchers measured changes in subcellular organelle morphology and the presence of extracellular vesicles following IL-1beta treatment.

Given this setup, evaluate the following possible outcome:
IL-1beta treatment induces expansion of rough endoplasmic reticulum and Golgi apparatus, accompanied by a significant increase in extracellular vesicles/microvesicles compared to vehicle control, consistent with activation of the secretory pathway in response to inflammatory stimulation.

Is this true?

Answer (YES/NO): YES